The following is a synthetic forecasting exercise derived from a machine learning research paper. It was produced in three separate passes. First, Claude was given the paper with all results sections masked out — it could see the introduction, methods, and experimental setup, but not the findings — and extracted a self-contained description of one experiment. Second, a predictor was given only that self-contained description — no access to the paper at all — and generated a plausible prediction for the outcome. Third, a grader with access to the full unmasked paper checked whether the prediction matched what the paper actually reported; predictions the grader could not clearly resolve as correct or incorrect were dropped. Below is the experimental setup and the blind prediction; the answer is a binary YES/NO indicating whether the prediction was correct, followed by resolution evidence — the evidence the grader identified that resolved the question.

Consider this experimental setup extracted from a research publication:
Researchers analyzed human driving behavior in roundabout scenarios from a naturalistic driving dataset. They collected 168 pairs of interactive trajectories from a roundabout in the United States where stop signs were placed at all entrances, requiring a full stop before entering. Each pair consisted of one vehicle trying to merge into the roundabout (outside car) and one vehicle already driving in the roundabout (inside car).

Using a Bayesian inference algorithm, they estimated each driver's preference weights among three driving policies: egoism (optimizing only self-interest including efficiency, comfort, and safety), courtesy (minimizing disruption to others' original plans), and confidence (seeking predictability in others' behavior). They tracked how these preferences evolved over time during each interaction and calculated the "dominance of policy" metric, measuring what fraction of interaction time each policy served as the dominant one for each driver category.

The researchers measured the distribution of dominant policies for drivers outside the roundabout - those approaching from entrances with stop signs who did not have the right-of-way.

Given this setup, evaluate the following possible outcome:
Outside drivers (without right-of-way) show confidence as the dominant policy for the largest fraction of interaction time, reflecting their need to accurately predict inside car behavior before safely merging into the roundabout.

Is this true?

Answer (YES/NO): NO